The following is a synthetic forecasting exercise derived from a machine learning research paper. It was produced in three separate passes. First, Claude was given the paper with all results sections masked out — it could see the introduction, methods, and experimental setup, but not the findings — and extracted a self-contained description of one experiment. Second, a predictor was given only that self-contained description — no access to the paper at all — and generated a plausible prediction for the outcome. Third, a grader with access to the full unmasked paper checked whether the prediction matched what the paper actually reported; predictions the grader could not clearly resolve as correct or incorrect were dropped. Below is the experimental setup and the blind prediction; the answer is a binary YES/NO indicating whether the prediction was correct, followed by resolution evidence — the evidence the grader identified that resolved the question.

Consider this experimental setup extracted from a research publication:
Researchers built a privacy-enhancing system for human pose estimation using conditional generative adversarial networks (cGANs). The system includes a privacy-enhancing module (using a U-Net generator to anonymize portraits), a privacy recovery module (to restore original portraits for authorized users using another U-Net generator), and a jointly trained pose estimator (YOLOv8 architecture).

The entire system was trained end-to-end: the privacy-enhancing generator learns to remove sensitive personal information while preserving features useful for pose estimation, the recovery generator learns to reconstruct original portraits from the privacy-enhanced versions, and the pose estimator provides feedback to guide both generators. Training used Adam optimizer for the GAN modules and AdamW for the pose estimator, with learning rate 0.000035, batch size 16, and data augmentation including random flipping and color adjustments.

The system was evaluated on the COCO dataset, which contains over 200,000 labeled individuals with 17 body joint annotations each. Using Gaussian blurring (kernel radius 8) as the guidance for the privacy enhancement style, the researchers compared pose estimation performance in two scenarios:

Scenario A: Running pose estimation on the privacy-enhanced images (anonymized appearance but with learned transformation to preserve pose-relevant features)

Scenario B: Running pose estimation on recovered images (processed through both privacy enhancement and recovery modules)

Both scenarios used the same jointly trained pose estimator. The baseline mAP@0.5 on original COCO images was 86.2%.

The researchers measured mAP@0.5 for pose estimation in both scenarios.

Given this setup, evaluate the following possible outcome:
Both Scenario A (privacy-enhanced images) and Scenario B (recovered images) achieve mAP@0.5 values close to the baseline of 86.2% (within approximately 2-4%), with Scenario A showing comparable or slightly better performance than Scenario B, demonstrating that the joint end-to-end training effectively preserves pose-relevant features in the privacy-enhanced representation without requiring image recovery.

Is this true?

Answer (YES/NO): NO